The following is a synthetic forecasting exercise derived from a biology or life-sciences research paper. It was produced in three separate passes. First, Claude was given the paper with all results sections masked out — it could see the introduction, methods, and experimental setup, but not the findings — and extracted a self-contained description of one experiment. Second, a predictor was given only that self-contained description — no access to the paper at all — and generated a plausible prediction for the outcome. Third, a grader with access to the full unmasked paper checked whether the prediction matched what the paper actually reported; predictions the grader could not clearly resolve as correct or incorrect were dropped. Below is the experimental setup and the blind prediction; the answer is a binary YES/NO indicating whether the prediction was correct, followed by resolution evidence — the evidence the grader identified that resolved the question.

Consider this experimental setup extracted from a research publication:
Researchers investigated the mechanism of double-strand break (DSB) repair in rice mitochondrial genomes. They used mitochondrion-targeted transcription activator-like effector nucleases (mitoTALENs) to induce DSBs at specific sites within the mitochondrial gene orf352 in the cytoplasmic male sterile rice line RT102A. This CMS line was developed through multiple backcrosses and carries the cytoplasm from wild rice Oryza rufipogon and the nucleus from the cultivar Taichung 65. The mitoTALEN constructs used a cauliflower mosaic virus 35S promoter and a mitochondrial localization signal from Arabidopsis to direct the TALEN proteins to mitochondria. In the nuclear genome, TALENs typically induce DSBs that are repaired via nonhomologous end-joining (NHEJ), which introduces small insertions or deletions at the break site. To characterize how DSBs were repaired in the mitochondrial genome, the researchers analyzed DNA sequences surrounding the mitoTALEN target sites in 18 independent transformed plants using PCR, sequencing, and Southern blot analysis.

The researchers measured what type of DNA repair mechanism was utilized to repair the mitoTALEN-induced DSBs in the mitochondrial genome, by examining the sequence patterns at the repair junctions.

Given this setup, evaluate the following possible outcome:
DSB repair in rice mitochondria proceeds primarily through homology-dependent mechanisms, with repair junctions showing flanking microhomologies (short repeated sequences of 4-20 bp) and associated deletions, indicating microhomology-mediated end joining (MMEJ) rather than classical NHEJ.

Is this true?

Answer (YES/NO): NO